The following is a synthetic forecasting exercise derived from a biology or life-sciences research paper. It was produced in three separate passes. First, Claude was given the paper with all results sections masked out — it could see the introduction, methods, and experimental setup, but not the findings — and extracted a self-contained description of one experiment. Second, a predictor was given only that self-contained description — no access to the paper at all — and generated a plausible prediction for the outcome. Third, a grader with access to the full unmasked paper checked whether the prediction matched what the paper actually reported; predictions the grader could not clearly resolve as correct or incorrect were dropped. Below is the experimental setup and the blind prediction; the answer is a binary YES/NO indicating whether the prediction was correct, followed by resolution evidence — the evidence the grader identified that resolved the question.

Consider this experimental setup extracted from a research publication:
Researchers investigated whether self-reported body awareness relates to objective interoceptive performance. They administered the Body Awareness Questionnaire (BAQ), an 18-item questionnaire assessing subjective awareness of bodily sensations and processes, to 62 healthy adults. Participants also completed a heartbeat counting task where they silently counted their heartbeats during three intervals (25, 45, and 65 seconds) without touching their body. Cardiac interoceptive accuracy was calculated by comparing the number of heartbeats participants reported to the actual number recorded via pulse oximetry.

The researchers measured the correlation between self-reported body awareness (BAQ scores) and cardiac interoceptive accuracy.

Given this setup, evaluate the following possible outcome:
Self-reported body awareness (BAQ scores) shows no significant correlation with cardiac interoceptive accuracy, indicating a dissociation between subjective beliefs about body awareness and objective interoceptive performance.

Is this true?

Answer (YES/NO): YES